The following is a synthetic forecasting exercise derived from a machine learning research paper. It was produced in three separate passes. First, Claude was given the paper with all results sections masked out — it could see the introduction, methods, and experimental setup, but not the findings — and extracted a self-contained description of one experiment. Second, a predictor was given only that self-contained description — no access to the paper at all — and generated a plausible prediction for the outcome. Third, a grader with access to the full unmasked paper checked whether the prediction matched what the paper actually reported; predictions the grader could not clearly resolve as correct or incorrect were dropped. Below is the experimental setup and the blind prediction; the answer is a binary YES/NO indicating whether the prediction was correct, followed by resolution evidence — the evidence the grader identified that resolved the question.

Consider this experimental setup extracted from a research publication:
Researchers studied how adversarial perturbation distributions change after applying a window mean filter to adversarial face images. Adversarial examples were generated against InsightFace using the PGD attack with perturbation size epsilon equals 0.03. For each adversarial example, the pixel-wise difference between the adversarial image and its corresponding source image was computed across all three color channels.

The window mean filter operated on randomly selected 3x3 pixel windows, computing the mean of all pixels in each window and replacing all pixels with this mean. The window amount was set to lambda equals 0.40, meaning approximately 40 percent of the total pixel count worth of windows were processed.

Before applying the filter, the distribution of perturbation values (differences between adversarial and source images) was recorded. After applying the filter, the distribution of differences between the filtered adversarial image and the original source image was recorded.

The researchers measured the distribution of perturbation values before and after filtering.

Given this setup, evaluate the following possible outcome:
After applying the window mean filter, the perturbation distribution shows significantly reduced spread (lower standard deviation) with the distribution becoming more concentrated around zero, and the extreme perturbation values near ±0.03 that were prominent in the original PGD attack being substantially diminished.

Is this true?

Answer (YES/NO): YES